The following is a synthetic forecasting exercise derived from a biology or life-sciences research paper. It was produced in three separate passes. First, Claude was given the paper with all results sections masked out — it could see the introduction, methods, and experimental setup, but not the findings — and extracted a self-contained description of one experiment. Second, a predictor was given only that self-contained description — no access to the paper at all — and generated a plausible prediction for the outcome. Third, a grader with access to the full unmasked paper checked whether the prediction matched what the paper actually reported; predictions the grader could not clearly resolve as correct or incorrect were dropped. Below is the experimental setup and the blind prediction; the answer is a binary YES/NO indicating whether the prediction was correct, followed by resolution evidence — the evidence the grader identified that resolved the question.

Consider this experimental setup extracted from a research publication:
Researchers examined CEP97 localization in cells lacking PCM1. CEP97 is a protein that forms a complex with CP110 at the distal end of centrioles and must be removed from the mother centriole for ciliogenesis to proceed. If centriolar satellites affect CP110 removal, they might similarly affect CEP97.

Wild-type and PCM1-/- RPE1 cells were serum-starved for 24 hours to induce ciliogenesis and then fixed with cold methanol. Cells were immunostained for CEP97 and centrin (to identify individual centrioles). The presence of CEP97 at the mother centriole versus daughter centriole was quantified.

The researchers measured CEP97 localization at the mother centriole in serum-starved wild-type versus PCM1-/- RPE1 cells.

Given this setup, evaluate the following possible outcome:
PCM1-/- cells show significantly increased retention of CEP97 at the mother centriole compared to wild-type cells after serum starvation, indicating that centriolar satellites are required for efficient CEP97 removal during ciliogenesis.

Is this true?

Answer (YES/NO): YES